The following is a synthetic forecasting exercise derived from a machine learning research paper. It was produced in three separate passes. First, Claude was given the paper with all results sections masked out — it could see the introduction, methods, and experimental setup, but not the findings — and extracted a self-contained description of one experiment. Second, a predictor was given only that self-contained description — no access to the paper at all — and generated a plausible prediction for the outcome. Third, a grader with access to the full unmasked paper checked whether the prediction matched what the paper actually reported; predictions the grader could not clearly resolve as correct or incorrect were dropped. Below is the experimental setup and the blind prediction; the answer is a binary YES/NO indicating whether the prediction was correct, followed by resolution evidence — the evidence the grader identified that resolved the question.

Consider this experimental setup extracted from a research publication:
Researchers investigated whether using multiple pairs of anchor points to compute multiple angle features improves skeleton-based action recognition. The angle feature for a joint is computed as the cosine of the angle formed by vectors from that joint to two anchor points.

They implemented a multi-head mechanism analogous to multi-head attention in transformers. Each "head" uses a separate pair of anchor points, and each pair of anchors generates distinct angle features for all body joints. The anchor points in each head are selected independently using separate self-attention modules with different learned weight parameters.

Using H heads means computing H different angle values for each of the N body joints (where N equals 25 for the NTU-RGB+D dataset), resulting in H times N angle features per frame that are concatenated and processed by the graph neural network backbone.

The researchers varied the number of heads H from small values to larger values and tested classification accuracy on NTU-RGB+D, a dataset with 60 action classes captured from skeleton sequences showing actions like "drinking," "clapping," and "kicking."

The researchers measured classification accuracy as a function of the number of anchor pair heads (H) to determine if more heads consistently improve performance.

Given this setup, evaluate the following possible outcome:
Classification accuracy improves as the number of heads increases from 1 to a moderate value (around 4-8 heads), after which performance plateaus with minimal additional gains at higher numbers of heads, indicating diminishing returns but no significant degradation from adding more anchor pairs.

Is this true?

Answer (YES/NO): YES